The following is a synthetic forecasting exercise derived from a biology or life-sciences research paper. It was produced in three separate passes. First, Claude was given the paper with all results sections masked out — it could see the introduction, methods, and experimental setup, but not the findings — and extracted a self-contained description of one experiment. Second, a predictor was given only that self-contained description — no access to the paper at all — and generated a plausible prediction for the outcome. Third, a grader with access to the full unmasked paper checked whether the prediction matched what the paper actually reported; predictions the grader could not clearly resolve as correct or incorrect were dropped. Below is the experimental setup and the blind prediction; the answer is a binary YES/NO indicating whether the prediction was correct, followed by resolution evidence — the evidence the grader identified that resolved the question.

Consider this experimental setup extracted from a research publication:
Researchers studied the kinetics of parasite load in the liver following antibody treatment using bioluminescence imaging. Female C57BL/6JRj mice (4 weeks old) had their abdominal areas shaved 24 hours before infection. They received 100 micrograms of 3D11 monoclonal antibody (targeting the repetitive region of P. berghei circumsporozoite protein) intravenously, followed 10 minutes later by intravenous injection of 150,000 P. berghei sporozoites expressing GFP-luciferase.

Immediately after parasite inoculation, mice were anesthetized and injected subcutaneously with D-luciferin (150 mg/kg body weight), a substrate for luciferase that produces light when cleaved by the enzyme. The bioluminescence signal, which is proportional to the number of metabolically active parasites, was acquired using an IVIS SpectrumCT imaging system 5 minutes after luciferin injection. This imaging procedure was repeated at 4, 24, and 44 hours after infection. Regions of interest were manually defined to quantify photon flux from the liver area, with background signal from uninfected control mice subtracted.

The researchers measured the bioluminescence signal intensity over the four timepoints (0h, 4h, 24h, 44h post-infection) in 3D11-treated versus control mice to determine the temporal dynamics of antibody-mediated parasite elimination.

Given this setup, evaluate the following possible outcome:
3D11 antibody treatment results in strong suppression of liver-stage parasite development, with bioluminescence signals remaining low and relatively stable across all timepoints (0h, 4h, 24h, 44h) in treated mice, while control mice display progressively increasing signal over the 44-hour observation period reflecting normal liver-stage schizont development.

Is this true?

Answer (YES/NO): NO